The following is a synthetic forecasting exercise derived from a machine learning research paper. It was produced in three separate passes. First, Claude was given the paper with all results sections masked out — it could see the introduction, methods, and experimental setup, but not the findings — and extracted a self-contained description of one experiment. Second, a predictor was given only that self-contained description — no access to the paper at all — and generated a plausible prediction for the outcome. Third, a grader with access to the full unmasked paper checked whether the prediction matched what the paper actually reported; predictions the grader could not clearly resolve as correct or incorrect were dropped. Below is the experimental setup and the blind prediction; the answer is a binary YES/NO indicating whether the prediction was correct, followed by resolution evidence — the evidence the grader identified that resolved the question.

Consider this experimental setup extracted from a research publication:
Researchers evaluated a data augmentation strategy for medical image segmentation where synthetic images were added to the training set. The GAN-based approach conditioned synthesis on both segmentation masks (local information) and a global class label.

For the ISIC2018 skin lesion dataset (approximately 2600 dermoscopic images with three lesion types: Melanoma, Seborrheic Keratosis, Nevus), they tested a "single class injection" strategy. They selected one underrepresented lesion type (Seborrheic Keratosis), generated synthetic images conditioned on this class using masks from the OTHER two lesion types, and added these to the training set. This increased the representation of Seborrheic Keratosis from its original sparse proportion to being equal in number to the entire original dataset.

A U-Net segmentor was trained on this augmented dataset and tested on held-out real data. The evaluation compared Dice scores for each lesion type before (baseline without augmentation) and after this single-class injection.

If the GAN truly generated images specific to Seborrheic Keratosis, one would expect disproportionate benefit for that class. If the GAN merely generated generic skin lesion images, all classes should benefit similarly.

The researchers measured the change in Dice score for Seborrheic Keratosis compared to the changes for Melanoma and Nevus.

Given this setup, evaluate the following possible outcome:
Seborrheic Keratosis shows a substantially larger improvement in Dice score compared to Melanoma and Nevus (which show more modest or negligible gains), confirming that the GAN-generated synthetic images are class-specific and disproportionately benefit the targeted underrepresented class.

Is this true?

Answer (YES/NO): YES